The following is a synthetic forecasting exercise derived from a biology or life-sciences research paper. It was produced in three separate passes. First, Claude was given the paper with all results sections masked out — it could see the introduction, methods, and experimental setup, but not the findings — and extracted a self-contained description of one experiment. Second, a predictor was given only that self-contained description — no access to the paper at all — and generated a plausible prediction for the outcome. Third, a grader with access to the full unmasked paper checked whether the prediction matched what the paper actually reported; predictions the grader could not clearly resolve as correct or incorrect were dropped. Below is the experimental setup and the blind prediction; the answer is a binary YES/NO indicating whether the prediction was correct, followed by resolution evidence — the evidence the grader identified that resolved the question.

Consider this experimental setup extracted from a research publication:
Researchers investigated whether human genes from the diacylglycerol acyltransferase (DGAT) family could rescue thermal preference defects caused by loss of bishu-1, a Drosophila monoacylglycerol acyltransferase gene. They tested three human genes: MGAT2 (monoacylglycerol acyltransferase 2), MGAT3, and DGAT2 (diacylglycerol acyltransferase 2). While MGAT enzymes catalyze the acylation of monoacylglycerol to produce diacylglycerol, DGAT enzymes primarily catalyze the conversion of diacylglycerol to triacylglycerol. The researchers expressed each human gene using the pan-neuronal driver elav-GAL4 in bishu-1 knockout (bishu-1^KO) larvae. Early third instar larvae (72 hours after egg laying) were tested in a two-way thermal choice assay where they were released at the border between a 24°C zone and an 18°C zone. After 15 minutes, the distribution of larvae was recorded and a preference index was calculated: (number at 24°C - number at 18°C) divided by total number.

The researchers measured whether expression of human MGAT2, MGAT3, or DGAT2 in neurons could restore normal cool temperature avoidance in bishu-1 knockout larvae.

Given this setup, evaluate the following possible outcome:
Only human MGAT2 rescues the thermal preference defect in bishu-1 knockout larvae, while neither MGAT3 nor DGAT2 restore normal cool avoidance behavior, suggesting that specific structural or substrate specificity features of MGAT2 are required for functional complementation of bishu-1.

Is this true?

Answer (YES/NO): NO